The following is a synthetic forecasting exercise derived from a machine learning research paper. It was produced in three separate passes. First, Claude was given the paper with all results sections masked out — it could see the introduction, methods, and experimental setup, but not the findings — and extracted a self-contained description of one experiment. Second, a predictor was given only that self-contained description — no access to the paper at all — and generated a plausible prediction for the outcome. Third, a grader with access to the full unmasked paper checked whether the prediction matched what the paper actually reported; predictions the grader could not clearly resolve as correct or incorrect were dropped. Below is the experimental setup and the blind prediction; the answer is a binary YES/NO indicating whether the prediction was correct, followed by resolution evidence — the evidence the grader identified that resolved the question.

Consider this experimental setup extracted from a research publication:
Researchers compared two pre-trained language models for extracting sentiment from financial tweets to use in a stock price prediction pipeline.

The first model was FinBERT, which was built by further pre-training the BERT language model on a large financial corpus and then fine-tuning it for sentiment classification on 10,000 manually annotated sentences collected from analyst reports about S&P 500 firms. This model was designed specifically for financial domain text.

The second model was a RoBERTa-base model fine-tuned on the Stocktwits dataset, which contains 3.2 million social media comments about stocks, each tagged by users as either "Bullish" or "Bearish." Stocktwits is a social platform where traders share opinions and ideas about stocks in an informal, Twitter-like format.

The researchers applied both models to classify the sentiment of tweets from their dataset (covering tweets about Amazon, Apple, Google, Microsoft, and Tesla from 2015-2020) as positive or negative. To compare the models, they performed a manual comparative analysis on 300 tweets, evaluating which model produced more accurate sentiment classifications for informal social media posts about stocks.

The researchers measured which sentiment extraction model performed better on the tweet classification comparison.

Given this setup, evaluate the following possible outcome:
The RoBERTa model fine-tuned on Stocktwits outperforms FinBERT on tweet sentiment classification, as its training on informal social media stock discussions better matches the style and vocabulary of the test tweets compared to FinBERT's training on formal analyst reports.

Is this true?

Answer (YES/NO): YES